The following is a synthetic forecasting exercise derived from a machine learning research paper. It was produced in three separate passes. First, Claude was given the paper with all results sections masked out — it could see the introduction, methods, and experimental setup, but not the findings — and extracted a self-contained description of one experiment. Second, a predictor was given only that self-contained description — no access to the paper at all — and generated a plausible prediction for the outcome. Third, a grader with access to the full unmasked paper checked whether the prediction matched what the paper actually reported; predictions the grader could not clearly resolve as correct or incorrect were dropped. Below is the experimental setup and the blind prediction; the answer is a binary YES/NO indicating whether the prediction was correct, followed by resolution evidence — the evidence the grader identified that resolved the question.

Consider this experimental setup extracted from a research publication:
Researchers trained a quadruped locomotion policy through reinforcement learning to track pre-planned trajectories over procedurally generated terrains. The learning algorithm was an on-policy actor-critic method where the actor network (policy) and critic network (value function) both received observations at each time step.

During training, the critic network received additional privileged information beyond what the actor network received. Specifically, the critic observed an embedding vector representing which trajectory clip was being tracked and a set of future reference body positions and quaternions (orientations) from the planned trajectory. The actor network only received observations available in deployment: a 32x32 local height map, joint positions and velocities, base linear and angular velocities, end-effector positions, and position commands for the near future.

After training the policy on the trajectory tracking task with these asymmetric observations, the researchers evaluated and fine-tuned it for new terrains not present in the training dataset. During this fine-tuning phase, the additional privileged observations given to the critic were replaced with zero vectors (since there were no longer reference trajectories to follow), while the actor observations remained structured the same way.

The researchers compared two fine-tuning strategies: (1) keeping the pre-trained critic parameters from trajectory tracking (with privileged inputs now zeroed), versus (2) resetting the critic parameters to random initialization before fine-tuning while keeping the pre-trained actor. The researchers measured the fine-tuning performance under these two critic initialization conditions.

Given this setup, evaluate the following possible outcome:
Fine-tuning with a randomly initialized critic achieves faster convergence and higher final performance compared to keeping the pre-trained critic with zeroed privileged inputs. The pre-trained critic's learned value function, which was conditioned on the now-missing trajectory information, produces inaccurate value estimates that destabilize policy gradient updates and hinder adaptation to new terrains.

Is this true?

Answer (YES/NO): NO